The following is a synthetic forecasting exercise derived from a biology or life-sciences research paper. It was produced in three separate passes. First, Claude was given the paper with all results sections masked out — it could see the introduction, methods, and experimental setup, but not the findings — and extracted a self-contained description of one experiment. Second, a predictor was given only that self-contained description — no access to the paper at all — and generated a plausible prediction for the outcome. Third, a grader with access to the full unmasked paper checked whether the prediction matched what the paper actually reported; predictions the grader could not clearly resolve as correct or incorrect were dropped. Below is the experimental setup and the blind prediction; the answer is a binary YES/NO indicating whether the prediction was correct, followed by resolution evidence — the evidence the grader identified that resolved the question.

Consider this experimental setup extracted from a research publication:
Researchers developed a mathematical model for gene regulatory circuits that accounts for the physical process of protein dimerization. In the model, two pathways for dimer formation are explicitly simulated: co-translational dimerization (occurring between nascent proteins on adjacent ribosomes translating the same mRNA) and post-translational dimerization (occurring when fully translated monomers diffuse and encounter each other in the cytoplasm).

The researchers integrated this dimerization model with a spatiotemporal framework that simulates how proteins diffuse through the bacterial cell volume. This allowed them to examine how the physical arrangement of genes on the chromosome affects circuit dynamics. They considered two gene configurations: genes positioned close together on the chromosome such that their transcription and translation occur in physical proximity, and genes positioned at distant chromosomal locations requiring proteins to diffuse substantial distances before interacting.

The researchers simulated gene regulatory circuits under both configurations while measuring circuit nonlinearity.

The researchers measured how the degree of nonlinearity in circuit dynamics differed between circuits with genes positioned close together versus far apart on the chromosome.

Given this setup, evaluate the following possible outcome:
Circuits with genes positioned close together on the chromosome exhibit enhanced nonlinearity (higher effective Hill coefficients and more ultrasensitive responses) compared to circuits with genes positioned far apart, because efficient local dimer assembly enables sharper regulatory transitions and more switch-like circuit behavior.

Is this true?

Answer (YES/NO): NO